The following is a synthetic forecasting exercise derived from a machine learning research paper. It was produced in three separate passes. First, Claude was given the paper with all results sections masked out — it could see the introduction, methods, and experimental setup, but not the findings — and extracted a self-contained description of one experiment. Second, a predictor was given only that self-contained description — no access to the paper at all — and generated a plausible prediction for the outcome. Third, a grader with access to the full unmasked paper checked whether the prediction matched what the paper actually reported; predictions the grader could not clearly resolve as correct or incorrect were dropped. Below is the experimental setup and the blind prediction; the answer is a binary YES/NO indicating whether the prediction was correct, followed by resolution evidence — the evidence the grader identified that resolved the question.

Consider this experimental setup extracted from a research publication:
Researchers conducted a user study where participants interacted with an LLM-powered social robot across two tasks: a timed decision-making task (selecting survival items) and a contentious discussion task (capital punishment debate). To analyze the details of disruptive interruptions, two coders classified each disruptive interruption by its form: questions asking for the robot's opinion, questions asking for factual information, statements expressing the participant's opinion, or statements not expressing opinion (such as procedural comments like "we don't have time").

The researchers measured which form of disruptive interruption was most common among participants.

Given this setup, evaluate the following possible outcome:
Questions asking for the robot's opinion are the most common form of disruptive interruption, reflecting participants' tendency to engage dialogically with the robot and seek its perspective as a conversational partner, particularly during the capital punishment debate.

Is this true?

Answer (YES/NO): YES